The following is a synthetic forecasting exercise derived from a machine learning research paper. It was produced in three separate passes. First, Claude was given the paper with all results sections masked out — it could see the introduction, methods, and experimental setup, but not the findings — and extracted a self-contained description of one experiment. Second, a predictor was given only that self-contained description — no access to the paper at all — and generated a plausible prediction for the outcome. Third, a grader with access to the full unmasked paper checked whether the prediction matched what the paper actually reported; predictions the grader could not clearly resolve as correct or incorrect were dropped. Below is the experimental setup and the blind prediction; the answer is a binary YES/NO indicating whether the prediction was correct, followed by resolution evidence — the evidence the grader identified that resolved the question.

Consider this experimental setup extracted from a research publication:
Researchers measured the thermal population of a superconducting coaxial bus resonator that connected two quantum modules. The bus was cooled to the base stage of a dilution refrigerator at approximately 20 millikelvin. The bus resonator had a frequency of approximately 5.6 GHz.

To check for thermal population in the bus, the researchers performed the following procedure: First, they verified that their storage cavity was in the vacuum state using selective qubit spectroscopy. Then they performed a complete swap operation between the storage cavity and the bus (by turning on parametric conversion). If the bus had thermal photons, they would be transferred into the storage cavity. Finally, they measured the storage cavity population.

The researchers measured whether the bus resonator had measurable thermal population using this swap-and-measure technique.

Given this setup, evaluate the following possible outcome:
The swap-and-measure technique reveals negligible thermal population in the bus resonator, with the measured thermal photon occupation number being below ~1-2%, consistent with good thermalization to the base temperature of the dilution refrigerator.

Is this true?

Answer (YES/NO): YES